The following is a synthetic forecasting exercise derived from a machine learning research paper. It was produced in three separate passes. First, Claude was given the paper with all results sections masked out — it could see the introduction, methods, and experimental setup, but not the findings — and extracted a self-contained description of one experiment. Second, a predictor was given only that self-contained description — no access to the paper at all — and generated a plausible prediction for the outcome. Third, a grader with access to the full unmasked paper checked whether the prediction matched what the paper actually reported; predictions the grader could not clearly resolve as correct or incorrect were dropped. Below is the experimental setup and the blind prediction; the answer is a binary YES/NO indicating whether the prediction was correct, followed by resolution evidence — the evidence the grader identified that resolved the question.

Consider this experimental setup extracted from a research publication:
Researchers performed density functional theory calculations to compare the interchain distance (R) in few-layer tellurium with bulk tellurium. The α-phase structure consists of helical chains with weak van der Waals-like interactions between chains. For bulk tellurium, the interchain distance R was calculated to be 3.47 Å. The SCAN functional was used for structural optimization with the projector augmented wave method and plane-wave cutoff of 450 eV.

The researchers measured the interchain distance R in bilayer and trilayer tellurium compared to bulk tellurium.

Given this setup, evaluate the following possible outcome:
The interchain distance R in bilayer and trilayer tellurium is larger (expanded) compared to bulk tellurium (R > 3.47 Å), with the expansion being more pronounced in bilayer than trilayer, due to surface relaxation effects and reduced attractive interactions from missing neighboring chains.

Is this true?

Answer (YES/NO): YES